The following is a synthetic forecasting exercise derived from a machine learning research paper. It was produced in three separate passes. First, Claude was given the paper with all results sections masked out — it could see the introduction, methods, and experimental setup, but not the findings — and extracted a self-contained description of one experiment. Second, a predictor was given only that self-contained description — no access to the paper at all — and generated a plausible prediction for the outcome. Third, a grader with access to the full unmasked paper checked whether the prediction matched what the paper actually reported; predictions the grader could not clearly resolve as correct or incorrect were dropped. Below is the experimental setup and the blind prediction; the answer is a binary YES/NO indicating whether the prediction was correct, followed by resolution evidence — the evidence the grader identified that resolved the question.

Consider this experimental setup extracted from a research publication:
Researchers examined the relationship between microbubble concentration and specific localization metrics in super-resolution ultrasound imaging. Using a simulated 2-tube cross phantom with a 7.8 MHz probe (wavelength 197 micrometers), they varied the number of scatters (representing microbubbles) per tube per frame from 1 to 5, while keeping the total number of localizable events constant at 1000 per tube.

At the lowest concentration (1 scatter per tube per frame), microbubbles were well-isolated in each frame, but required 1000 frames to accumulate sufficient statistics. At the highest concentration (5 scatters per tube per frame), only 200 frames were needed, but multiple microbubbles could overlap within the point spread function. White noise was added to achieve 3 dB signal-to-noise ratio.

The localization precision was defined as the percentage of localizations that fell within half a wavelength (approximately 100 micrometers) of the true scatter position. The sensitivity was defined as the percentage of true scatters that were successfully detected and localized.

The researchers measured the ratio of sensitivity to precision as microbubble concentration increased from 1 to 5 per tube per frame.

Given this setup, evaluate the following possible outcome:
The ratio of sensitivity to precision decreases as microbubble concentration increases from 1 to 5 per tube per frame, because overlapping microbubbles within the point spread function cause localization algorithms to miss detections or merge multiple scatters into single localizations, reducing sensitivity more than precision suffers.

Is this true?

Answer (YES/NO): YES